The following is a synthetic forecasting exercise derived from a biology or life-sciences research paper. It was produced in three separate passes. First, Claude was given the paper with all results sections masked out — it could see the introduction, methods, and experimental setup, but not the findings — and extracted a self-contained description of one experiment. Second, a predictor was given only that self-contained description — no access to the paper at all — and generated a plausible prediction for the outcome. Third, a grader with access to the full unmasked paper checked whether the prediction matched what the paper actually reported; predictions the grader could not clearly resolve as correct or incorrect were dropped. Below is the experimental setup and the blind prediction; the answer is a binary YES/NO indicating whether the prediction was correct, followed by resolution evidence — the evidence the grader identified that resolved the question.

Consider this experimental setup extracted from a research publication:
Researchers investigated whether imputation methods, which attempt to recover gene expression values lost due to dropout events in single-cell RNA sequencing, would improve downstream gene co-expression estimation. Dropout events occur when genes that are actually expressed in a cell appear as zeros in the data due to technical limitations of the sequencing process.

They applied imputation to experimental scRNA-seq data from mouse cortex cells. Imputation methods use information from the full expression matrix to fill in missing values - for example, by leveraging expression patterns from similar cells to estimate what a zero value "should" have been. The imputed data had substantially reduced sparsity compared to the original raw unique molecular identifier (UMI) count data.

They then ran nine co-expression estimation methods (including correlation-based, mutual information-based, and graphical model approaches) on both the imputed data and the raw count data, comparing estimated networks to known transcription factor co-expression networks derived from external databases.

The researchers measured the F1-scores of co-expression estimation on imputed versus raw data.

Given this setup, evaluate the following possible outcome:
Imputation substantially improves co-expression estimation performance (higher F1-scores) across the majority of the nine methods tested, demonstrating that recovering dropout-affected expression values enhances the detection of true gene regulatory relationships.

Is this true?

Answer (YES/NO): NO